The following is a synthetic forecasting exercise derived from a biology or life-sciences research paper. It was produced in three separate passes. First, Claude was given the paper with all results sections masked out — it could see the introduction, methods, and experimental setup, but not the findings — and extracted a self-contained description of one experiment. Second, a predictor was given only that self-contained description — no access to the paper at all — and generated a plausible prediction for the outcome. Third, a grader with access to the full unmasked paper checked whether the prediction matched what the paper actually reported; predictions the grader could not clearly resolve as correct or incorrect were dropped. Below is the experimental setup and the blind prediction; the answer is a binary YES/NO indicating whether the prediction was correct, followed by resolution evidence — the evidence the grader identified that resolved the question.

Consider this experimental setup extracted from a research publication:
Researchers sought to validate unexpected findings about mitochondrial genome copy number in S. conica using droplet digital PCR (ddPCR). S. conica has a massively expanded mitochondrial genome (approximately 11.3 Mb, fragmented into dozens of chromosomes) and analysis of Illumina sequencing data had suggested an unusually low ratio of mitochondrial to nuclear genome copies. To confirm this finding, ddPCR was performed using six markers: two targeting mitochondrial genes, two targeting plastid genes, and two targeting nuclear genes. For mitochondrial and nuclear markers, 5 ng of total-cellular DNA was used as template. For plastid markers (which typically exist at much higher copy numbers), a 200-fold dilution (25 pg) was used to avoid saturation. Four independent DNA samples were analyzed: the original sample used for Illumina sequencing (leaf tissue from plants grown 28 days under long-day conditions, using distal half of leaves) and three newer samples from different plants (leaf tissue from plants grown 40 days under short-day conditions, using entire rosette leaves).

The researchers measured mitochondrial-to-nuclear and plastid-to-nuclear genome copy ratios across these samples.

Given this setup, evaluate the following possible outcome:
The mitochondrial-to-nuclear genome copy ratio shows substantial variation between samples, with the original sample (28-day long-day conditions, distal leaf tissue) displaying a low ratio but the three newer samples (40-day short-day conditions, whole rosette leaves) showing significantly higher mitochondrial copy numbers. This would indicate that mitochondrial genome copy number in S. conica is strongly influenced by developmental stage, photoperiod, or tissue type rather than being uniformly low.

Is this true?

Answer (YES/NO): NO